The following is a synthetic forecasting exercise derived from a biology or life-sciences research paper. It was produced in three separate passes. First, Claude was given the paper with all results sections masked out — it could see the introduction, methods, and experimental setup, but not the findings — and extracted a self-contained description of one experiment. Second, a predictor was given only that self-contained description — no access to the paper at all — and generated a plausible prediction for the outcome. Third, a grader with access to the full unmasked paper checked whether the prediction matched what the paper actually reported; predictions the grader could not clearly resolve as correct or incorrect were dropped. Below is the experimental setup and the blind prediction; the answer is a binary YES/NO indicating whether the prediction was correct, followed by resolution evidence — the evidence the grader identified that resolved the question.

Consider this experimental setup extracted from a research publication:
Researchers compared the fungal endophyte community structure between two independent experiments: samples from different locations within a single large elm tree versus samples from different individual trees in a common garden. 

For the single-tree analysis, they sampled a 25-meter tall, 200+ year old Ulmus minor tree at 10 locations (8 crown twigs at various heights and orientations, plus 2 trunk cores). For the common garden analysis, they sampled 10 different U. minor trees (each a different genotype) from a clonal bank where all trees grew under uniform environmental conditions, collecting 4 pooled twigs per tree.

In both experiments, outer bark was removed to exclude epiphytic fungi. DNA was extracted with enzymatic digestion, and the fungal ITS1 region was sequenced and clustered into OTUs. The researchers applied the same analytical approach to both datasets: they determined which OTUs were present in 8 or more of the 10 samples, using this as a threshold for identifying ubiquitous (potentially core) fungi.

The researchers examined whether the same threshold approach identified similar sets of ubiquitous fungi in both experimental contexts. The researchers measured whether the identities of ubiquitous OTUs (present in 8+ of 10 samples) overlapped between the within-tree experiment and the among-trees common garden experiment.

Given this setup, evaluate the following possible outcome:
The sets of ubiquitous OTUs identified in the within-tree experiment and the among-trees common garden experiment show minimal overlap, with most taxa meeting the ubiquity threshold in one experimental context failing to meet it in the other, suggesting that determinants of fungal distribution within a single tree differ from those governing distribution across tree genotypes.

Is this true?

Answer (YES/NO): NO